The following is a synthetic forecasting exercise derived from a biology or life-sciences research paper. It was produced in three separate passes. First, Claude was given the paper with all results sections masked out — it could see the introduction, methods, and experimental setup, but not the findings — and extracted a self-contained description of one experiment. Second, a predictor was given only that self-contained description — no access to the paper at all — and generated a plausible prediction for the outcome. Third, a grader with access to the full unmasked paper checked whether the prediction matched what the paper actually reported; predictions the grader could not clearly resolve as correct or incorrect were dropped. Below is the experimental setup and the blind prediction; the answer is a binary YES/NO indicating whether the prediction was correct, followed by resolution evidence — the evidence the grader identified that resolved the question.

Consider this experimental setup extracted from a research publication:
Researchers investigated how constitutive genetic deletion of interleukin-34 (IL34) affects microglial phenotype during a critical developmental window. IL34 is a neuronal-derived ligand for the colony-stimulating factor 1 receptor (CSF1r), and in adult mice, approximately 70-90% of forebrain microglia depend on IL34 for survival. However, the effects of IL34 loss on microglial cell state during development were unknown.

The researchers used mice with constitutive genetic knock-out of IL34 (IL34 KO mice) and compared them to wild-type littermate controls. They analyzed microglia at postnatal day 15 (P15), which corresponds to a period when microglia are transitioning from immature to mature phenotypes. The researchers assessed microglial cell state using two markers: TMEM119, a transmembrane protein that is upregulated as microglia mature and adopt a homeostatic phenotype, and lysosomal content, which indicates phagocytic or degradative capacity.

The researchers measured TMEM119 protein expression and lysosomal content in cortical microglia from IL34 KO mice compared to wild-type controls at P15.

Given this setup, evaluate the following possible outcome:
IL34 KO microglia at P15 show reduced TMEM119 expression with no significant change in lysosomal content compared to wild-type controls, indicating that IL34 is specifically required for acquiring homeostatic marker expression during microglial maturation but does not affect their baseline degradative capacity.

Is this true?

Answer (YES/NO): NO